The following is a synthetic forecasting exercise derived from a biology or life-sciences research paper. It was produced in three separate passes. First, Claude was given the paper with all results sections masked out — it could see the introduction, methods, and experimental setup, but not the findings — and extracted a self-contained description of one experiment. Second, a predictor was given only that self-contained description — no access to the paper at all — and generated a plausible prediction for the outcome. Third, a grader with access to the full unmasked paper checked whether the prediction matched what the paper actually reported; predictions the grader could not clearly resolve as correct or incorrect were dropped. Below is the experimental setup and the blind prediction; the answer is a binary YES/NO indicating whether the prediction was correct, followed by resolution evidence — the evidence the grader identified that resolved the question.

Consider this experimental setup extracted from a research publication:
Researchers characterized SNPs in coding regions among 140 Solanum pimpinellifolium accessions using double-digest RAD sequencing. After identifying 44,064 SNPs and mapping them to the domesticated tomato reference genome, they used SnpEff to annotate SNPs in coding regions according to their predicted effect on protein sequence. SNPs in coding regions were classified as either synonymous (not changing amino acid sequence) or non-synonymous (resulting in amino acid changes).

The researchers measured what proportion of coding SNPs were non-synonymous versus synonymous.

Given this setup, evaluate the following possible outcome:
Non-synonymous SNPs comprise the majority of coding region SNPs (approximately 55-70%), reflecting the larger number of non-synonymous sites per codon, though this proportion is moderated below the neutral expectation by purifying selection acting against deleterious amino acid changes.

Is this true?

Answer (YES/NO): YES